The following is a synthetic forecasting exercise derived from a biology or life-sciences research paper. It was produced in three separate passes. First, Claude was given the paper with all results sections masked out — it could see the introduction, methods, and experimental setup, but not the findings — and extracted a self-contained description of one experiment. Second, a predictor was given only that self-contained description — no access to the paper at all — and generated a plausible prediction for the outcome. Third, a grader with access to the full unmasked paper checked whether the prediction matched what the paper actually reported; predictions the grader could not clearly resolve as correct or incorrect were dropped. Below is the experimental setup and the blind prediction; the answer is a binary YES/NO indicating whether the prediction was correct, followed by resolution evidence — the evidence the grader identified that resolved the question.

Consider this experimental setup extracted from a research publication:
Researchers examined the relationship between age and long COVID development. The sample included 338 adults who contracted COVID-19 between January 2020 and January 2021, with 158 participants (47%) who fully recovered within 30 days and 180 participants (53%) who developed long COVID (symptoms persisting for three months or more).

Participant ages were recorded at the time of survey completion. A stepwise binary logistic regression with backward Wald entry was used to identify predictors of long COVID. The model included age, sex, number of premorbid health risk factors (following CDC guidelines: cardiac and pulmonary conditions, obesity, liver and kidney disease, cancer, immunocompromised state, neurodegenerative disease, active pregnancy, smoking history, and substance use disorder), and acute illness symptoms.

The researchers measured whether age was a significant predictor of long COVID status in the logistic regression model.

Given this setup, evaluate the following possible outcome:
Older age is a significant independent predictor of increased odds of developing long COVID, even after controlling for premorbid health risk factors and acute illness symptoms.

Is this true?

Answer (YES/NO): YES